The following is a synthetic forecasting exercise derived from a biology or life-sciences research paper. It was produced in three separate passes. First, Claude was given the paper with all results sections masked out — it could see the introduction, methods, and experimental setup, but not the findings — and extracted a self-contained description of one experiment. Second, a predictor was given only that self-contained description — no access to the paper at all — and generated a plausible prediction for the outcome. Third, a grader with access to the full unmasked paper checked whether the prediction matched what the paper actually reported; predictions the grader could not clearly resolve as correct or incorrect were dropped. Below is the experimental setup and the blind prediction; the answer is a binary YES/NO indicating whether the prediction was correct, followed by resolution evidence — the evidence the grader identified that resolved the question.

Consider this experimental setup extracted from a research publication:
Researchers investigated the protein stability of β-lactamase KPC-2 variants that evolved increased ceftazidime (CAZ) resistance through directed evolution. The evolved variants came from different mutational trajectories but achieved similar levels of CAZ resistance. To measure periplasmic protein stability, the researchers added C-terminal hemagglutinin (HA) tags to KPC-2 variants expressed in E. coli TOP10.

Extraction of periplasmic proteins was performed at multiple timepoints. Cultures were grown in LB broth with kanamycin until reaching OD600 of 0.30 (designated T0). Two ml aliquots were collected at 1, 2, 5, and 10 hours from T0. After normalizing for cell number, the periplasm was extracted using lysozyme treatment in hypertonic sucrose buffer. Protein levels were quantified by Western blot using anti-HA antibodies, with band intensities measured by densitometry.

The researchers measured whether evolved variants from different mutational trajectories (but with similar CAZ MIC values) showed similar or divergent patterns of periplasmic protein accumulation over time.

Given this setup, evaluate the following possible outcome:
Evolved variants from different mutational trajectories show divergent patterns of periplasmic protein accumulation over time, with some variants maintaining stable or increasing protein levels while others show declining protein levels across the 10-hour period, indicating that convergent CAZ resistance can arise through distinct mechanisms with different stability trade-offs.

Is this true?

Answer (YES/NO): YES